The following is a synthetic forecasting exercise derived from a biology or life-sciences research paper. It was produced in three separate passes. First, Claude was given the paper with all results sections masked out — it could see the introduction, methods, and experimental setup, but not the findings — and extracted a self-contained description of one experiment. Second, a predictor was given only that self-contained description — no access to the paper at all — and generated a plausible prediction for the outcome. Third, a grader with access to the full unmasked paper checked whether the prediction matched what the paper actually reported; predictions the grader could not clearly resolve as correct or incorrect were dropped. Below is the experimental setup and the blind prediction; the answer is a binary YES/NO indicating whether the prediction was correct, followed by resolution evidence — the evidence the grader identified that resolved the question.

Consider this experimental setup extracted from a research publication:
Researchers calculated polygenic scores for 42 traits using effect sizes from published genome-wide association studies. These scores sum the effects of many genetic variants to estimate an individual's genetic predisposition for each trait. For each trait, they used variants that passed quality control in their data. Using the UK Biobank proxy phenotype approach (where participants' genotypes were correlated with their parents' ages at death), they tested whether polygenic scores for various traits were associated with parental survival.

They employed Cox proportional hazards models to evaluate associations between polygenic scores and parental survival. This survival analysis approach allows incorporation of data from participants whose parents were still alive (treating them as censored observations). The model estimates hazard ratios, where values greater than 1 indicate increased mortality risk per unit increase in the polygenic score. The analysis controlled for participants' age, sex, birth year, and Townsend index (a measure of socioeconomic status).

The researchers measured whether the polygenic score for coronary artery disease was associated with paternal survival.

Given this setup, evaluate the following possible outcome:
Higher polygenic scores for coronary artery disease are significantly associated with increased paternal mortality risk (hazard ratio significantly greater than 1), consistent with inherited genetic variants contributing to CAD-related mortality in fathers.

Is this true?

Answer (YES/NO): YES